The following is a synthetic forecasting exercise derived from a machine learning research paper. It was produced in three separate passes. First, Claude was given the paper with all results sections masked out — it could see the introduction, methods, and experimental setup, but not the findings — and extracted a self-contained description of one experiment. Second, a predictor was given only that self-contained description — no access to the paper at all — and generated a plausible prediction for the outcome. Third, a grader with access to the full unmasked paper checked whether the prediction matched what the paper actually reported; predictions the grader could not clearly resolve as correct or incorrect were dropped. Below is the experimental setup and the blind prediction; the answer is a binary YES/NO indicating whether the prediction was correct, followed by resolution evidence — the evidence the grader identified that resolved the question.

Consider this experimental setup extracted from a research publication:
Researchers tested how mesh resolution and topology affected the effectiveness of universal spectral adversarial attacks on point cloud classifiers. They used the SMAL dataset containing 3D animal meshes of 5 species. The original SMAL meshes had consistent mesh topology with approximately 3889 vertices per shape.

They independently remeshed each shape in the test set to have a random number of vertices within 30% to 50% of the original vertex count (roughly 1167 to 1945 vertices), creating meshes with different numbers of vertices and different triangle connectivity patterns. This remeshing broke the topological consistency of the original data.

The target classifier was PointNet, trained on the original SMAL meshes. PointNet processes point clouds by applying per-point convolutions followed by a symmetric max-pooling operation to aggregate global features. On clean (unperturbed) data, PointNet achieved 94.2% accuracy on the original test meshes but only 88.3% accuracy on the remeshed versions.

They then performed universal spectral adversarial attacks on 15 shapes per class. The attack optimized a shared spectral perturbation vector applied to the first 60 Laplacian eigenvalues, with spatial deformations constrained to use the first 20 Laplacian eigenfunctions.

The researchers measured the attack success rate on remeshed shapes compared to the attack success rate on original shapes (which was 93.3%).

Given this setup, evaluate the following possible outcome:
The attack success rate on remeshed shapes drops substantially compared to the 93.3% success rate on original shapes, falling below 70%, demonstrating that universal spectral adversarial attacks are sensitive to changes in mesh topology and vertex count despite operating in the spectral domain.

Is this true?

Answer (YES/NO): NO